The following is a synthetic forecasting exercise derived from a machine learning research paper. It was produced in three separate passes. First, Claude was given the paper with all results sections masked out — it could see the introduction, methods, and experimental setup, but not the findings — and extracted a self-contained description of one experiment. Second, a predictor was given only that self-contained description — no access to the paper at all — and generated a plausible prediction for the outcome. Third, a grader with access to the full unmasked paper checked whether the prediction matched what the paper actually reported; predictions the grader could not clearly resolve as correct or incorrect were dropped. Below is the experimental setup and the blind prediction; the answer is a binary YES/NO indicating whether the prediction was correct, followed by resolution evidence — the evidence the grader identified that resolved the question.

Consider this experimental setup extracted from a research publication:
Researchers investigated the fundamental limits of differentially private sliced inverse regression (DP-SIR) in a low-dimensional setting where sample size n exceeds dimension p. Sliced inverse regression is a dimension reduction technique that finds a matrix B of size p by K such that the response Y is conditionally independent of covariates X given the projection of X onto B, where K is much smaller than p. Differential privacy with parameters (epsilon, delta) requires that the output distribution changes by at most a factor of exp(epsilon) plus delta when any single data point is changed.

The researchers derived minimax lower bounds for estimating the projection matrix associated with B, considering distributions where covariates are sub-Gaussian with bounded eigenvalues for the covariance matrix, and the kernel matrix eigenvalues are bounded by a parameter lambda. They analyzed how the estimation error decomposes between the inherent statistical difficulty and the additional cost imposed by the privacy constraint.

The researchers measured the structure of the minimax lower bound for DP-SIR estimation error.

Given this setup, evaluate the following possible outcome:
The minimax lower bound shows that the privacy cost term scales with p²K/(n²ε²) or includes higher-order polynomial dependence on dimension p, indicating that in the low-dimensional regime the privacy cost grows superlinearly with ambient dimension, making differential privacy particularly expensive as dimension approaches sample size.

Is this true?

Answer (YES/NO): YES